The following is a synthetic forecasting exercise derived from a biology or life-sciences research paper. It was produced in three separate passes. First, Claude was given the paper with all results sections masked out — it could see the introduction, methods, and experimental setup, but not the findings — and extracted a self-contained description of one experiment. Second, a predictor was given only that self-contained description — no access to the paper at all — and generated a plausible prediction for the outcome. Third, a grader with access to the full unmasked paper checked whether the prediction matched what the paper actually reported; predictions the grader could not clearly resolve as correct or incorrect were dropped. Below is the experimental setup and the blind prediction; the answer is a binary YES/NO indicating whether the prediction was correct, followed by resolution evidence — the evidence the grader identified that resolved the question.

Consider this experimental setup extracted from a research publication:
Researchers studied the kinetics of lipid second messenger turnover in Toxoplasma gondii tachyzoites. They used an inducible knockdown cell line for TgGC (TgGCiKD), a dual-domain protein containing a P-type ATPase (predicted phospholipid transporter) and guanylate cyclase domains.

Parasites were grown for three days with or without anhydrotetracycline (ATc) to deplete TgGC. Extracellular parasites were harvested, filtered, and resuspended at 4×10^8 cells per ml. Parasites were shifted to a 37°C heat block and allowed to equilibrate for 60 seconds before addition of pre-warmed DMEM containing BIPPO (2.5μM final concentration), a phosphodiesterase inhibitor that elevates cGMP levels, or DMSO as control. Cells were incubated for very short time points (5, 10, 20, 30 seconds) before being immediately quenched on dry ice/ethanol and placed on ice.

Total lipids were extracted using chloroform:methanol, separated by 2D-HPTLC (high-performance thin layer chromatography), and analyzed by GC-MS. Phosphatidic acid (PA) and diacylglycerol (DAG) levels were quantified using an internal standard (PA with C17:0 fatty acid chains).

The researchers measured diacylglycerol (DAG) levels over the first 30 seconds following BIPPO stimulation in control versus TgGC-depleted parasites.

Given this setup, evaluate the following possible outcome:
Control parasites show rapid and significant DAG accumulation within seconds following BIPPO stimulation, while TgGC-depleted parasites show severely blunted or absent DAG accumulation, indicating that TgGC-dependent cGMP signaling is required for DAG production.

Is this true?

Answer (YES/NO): NO